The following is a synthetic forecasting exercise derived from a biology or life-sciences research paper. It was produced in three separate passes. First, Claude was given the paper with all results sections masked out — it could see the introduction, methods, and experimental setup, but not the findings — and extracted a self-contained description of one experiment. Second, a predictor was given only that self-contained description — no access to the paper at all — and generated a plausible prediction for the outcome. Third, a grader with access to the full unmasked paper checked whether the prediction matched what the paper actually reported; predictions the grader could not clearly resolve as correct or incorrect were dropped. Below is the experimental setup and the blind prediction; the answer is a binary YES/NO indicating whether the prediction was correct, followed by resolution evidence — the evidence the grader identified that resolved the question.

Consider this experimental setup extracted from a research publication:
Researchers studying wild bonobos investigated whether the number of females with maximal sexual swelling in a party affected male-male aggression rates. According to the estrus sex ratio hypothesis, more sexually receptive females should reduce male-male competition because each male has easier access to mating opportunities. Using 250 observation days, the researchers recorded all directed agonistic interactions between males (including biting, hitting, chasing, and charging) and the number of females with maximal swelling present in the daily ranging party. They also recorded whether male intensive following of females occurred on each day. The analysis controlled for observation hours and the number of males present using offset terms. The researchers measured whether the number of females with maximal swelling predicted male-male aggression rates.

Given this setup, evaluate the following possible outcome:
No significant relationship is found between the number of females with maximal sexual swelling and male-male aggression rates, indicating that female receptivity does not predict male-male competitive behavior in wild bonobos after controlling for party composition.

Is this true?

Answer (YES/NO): NO